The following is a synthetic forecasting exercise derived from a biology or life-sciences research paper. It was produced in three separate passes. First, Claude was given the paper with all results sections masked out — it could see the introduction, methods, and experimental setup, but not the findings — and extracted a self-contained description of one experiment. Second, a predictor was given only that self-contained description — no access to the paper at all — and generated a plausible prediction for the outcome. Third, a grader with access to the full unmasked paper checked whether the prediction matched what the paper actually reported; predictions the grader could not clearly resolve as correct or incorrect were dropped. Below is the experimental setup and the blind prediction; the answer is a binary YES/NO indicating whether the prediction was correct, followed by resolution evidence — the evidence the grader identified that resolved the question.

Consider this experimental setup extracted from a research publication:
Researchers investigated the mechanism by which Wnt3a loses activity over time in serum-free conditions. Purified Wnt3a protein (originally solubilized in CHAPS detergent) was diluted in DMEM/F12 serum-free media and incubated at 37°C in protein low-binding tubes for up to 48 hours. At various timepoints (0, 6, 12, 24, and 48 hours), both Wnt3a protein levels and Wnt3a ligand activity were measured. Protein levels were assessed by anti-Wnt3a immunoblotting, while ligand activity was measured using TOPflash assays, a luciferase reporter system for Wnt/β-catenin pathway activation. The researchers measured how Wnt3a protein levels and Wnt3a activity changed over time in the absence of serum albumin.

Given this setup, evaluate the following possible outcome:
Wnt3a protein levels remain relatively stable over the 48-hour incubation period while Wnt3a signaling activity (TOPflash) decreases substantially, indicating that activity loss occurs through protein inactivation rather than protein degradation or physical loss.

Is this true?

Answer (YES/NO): YES